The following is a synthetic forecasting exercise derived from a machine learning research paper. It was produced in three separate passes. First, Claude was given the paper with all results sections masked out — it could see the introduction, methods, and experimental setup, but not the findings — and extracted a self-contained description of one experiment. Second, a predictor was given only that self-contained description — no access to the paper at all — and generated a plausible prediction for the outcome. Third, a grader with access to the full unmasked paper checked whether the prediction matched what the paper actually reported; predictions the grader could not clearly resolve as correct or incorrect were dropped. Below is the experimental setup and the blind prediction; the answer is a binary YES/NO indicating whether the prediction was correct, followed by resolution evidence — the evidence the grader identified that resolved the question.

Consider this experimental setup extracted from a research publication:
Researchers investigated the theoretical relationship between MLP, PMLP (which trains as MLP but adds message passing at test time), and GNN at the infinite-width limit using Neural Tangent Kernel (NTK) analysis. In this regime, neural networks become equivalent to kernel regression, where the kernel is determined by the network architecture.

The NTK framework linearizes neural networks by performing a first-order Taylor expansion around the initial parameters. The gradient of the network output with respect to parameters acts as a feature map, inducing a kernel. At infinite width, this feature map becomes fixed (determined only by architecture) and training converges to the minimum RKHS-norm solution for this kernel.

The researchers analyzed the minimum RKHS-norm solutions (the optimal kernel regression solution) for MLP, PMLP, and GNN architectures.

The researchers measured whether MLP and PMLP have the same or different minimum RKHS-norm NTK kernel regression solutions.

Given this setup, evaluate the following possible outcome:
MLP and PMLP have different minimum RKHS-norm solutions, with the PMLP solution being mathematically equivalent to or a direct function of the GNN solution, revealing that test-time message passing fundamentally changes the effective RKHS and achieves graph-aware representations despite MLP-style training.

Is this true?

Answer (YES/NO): NO